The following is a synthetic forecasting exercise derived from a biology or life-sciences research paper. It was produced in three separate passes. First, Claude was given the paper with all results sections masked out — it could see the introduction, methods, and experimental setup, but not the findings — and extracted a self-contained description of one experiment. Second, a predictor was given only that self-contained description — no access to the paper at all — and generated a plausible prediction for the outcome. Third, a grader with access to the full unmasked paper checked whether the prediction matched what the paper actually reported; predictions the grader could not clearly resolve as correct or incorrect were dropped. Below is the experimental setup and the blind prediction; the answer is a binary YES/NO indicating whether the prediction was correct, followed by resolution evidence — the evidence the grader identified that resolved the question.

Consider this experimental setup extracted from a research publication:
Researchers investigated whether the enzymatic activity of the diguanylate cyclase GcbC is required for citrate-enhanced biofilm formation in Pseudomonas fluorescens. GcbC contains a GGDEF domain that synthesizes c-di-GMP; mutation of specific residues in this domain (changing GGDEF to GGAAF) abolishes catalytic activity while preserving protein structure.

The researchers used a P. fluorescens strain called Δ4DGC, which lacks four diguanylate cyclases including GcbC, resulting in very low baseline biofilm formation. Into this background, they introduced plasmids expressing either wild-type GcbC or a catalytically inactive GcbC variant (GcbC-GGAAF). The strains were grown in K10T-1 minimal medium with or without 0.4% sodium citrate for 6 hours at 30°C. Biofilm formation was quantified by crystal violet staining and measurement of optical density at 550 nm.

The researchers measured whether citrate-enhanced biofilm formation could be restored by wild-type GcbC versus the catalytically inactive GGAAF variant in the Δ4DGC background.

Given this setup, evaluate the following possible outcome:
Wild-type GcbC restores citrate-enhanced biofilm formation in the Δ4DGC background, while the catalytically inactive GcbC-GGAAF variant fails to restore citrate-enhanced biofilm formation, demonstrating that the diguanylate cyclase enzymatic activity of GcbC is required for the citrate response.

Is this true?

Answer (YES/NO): YES